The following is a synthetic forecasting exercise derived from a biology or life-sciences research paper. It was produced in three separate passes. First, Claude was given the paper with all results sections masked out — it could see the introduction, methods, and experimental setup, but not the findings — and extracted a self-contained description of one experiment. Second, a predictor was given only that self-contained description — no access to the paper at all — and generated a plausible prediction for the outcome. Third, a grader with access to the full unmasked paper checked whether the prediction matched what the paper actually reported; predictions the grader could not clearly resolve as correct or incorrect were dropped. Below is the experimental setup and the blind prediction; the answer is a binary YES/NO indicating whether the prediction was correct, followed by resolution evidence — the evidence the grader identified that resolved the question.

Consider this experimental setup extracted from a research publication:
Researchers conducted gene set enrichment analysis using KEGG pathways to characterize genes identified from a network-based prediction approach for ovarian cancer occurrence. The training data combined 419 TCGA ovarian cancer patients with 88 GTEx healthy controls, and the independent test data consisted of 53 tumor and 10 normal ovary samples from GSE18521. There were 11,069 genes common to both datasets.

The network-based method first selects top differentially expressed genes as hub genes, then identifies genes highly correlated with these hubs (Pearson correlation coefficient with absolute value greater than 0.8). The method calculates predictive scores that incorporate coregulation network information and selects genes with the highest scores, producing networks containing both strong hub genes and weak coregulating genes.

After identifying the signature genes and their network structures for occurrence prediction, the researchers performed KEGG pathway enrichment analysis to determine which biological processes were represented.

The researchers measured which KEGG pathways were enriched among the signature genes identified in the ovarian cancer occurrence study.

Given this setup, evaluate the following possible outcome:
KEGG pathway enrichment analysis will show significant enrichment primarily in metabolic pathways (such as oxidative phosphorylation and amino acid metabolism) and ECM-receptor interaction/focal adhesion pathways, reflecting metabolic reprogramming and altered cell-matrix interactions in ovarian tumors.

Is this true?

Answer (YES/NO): NO